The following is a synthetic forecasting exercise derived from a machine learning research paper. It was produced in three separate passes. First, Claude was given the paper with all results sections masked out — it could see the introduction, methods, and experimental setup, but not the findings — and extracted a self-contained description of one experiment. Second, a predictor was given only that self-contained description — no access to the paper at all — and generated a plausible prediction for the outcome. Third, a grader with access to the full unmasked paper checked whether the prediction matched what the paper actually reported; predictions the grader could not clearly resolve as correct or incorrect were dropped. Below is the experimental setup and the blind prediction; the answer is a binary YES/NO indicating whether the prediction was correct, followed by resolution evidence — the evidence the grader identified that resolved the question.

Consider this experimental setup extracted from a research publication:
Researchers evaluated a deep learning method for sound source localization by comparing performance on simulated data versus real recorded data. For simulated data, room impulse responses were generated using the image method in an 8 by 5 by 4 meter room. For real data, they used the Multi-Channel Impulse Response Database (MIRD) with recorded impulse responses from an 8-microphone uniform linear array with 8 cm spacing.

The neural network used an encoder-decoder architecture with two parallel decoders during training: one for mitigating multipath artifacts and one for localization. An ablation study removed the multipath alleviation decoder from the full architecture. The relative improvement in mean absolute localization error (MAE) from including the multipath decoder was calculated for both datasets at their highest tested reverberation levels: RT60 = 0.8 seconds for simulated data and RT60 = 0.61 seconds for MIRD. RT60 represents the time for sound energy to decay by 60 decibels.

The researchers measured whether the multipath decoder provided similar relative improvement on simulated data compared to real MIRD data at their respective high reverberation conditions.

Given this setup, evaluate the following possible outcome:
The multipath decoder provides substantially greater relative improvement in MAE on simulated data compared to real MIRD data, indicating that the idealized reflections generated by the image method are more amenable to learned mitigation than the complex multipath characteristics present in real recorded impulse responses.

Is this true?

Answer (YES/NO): NO